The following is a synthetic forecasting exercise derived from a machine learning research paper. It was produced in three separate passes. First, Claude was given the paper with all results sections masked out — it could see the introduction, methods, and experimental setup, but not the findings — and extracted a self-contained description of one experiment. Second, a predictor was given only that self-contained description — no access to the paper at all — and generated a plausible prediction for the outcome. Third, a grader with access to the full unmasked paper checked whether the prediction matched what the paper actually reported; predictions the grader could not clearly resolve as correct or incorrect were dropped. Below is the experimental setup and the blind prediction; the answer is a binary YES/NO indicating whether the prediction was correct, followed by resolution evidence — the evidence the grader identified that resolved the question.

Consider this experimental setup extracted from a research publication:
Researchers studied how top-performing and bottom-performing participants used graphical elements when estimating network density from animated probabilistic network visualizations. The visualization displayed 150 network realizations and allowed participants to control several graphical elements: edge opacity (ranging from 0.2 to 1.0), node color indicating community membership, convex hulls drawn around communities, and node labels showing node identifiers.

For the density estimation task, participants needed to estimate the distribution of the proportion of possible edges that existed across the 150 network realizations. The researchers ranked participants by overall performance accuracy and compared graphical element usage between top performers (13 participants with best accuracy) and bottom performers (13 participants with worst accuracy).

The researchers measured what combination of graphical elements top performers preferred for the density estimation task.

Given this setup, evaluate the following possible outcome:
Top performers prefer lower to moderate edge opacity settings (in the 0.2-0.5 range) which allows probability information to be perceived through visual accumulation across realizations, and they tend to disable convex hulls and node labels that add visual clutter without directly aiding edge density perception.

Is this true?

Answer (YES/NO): NO